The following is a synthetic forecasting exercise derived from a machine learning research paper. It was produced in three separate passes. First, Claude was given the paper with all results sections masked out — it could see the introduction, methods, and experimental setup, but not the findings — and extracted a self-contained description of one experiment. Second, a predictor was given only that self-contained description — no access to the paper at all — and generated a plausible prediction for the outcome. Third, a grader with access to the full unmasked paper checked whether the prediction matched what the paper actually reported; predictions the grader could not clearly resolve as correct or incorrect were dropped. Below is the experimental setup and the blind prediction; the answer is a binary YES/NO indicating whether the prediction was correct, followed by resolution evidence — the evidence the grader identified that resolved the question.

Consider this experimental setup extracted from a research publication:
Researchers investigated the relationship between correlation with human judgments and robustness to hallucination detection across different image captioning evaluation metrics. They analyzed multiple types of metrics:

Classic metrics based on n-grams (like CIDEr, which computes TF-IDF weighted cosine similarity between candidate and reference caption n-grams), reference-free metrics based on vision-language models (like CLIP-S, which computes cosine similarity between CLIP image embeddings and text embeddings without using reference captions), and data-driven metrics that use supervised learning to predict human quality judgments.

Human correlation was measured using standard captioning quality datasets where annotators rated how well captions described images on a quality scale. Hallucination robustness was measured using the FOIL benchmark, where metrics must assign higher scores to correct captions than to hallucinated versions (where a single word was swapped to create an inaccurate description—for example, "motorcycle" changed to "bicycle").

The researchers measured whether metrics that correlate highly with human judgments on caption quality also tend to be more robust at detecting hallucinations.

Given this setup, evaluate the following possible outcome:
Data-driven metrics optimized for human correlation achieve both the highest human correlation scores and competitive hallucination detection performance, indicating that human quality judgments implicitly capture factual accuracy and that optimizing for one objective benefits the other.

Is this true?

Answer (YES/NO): NO